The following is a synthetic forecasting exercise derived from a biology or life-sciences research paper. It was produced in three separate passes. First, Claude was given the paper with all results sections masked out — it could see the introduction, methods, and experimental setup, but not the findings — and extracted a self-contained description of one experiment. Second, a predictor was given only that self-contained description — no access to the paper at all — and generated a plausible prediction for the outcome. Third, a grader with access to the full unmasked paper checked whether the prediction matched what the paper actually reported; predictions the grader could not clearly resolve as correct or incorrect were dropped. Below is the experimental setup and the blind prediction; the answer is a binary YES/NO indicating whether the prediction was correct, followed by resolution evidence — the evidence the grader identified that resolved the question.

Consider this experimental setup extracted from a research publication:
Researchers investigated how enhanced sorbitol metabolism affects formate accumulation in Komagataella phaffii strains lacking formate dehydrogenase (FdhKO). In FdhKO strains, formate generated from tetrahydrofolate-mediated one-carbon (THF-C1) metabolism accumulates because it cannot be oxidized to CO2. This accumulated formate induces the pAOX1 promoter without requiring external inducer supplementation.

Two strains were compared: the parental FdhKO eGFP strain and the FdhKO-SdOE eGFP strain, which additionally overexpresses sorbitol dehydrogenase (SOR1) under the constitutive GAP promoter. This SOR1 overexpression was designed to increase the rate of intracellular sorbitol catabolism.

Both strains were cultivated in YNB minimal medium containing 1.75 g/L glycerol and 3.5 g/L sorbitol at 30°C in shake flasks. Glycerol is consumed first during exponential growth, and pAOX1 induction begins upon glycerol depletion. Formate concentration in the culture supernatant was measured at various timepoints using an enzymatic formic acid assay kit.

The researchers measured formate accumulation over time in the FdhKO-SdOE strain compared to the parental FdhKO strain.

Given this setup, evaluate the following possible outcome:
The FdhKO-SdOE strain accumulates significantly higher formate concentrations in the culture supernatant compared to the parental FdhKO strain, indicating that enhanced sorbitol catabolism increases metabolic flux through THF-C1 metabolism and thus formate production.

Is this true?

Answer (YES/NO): NO